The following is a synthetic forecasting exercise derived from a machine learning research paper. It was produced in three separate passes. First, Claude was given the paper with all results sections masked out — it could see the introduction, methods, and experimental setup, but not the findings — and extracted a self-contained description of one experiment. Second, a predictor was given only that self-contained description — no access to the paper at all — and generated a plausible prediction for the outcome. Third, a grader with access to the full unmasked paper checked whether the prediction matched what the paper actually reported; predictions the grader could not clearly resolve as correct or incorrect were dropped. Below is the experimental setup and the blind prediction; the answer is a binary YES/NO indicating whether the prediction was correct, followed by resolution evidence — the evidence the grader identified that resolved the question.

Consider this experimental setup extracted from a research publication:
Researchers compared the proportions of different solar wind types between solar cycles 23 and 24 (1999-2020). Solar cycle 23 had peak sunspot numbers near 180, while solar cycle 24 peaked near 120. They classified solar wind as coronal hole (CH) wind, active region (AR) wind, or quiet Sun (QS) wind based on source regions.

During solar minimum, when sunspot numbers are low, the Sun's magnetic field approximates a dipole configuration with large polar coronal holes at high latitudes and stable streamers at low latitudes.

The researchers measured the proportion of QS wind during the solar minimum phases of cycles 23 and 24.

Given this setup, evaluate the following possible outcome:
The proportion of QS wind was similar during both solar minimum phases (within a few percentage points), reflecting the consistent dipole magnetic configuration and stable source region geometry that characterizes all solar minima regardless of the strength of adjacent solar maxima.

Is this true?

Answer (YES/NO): NO